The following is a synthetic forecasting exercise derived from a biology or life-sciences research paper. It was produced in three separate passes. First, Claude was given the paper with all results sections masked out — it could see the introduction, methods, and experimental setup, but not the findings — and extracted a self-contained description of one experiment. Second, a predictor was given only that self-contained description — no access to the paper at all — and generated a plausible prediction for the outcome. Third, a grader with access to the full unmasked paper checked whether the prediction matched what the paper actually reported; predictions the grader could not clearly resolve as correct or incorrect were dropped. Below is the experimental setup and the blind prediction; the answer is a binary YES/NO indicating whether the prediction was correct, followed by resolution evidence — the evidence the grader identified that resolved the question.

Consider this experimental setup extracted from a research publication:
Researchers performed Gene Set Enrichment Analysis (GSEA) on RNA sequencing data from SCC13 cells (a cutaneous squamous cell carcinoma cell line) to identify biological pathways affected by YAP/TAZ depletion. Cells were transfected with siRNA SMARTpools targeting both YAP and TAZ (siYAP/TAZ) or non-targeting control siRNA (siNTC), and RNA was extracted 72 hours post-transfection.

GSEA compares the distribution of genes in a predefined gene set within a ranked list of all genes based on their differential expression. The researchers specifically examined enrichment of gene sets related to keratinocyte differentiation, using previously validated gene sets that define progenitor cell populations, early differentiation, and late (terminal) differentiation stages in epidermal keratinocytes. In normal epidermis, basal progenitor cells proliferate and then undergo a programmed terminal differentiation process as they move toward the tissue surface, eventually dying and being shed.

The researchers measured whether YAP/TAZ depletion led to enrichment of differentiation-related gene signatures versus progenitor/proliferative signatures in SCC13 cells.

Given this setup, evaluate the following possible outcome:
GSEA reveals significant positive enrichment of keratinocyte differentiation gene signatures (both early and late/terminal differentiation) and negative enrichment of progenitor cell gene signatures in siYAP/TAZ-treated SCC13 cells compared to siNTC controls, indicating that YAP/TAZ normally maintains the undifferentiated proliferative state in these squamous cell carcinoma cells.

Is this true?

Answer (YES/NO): NO